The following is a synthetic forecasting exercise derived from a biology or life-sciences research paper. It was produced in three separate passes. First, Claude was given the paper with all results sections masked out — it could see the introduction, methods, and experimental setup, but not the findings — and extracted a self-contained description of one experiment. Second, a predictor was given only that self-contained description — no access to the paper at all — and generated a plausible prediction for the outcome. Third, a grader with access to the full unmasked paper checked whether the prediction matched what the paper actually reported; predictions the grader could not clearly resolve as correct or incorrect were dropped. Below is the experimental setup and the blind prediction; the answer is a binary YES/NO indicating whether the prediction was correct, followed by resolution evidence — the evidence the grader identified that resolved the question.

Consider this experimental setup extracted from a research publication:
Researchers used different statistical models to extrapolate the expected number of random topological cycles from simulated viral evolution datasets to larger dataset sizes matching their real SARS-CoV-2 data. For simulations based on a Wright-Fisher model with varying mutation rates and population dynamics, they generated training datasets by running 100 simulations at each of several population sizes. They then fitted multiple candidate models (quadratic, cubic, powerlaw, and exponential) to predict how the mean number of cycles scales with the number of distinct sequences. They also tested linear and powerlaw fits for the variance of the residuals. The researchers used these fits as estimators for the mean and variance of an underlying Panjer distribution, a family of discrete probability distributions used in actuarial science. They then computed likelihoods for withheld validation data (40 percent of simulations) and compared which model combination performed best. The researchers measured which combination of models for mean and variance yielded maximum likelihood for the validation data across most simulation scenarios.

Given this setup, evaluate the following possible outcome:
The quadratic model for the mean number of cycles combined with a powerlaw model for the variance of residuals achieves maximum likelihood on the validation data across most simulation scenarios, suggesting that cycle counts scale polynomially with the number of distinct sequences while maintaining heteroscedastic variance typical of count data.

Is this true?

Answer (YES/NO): NO